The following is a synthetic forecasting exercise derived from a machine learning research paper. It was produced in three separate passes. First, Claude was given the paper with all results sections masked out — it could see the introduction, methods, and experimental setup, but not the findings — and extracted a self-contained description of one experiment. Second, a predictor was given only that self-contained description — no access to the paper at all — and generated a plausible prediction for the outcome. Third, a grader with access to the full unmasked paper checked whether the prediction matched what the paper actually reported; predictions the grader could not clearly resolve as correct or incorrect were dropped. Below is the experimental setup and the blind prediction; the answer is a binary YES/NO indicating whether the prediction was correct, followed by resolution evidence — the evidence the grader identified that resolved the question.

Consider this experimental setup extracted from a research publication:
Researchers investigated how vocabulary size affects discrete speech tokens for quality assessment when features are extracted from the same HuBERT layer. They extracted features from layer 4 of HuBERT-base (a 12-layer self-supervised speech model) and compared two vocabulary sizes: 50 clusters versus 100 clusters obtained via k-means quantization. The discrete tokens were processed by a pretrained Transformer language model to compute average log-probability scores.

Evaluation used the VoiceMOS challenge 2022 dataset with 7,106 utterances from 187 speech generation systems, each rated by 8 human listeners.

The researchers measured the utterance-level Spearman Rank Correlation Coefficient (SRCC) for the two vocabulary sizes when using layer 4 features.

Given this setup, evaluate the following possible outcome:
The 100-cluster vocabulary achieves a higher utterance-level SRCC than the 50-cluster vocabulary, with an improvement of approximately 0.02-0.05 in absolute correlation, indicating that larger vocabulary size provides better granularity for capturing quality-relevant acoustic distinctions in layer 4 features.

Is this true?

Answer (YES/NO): YES